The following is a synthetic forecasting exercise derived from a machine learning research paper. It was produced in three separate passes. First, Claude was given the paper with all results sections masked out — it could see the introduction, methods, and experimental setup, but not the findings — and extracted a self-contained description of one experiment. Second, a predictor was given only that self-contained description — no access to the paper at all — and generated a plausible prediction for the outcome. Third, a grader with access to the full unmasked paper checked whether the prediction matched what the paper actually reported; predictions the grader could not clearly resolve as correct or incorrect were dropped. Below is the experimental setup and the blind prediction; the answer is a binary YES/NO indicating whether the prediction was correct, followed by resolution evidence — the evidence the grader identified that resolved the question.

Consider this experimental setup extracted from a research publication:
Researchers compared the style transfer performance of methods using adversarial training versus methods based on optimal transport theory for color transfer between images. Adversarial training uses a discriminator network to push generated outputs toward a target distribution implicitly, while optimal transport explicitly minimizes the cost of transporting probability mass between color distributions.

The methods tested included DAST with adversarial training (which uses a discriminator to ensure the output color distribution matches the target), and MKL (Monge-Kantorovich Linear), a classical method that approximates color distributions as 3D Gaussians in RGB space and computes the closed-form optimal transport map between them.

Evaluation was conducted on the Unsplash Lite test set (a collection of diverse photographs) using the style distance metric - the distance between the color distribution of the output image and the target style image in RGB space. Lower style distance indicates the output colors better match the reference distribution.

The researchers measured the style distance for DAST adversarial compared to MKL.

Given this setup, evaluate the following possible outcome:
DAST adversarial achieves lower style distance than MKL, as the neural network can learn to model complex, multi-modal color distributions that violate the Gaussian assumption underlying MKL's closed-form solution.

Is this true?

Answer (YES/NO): YES